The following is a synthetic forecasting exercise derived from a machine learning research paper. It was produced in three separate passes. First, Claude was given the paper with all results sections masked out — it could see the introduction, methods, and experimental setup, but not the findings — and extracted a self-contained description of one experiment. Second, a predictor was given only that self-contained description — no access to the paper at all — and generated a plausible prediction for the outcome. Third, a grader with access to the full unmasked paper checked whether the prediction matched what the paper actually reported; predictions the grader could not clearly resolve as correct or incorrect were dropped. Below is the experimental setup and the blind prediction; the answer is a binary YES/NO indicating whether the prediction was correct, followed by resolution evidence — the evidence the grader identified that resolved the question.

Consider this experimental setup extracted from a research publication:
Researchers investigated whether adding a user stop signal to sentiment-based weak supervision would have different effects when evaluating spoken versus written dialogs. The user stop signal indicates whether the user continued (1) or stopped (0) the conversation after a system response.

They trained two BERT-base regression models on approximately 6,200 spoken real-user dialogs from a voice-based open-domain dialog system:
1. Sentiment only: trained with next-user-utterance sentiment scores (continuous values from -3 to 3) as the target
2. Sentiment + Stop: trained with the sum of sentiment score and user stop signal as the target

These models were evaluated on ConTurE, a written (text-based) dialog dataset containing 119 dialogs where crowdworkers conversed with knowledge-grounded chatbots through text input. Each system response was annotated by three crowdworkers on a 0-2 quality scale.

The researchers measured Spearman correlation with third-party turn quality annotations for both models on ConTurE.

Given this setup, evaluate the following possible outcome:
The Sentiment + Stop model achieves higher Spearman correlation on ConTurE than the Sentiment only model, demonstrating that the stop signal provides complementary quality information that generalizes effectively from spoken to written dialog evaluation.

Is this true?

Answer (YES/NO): NO